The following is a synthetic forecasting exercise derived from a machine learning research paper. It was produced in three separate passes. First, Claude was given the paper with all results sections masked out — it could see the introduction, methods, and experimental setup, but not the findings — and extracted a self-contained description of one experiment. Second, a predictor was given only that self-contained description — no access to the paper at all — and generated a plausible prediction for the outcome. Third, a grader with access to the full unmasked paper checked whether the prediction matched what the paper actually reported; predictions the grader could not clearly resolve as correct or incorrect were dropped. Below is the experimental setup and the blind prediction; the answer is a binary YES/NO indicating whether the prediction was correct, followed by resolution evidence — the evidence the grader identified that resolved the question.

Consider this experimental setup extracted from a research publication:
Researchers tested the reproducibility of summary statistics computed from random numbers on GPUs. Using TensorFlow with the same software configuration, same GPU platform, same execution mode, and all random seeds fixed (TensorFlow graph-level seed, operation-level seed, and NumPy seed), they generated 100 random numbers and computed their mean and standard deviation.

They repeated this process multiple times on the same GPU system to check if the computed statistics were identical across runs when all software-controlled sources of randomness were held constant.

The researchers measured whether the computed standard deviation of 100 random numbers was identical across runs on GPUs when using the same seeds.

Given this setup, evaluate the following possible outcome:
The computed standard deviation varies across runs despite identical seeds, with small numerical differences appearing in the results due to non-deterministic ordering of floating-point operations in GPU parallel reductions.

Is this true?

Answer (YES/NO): YES